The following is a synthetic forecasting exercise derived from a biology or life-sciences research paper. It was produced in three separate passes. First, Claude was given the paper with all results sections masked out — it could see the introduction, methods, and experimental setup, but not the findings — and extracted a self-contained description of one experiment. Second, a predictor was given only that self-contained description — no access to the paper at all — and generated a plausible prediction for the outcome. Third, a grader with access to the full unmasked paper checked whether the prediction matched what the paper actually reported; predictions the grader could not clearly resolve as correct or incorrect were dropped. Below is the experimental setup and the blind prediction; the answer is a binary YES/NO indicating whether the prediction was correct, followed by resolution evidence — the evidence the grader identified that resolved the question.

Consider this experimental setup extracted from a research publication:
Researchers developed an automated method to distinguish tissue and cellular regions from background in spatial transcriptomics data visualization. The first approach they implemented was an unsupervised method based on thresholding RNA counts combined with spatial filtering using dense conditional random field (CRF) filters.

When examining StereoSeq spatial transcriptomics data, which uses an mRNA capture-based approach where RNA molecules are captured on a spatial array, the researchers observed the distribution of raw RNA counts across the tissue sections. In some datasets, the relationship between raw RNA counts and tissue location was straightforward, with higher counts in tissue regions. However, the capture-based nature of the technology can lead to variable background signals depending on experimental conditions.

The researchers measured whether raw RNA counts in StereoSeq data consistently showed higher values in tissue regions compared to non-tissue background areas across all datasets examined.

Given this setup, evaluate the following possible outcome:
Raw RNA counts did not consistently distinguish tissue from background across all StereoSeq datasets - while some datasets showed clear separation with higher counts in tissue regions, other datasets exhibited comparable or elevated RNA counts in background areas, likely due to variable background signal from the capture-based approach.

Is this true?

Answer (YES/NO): YES